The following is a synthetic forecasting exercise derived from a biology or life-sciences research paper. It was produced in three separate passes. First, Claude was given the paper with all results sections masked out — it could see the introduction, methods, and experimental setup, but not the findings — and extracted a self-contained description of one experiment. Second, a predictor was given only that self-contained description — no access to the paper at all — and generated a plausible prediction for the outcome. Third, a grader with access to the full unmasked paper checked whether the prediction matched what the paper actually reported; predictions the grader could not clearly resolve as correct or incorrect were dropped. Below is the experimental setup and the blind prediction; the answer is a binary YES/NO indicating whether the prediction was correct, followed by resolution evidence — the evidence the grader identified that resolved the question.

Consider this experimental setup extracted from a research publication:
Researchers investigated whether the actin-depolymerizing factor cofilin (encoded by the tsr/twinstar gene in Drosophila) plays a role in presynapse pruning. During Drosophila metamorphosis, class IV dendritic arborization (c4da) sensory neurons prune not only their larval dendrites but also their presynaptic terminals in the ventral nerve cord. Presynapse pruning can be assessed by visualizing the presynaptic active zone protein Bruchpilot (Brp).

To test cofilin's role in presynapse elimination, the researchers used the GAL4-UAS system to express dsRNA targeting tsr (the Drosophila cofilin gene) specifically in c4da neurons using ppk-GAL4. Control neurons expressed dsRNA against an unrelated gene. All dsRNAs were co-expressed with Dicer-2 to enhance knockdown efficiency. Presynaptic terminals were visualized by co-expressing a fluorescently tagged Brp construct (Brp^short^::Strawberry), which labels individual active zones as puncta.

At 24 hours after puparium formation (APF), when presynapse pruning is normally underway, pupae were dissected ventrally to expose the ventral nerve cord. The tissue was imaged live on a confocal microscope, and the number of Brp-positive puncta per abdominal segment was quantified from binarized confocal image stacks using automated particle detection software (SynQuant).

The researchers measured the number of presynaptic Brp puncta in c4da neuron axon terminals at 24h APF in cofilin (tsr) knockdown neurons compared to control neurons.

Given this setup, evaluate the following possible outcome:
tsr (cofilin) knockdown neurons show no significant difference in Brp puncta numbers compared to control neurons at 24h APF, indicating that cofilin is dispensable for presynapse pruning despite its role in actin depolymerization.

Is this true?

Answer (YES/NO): NO